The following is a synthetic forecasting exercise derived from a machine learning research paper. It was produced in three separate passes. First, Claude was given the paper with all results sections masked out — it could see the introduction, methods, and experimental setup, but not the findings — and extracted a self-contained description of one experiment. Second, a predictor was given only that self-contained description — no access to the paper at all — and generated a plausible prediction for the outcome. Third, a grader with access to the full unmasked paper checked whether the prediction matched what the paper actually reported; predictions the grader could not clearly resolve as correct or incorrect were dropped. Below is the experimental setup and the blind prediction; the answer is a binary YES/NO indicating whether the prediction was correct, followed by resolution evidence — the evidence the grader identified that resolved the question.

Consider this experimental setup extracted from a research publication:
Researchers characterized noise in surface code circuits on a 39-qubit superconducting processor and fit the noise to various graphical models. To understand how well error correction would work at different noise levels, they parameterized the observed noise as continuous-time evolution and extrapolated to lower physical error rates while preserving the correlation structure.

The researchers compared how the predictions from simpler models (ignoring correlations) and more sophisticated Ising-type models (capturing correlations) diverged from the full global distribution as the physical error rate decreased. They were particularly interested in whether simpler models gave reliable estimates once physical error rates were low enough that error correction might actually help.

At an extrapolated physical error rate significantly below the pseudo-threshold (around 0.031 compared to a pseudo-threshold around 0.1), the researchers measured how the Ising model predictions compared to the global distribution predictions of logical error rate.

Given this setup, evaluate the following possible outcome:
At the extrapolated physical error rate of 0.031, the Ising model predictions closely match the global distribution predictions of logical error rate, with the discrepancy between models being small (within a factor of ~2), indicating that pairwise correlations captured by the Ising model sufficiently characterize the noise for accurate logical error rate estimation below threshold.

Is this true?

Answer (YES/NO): NO